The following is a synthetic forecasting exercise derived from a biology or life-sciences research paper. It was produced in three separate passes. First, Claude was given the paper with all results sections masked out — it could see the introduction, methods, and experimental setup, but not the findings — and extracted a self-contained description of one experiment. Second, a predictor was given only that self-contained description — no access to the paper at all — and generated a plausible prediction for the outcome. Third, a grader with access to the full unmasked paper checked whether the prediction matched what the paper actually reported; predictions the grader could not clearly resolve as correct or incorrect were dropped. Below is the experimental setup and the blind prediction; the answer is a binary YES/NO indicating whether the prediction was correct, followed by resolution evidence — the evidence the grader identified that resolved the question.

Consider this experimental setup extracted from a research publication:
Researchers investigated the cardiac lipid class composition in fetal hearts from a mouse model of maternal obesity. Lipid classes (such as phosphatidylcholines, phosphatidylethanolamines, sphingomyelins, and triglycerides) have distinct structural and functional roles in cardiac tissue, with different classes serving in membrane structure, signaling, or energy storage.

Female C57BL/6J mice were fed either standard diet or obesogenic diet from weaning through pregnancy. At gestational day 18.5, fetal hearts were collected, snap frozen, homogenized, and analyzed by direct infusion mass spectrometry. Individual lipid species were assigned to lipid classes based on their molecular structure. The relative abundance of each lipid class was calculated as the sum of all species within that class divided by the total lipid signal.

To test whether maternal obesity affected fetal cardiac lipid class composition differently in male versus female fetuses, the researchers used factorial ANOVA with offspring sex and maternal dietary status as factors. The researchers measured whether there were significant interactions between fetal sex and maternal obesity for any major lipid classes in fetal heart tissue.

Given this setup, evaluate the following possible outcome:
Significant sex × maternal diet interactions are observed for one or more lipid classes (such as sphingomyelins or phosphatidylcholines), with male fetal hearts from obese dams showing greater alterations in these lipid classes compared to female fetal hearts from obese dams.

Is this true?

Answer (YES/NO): NO